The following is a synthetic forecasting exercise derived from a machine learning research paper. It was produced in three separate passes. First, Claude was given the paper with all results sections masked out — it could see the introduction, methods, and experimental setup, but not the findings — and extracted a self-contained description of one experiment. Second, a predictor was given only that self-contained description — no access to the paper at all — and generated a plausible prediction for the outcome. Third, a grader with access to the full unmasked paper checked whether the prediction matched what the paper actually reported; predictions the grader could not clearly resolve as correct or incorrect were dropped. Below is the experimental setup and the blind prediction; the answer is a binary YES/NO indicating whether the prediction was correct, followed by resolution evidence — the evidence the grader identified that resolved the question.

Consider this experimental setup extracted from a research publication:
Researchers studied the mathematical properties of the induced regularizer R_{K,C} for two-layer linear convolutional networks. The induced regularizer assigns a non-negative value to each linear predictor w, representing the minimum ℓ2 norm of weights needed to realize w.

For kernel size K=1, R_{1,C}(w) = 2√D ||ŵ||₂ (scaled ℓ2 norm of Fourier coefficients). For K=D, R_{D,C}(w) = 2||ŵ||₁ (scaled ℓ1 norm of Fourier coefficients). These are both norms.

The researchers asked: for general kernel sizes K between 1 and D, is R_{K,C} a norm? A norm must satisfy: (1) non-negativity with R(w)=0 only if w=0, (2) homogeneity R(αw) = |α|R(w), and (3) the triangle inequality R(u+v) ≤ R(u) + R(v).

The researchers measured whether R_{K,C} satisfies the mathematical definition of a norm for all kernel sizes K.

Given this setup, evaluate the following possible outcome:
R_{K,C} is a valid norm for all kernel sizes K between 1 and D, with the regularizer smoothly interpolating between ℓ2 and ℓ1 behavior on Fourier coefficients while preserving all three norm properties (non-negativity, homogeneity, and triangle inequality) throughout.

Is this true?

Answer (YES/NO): YES